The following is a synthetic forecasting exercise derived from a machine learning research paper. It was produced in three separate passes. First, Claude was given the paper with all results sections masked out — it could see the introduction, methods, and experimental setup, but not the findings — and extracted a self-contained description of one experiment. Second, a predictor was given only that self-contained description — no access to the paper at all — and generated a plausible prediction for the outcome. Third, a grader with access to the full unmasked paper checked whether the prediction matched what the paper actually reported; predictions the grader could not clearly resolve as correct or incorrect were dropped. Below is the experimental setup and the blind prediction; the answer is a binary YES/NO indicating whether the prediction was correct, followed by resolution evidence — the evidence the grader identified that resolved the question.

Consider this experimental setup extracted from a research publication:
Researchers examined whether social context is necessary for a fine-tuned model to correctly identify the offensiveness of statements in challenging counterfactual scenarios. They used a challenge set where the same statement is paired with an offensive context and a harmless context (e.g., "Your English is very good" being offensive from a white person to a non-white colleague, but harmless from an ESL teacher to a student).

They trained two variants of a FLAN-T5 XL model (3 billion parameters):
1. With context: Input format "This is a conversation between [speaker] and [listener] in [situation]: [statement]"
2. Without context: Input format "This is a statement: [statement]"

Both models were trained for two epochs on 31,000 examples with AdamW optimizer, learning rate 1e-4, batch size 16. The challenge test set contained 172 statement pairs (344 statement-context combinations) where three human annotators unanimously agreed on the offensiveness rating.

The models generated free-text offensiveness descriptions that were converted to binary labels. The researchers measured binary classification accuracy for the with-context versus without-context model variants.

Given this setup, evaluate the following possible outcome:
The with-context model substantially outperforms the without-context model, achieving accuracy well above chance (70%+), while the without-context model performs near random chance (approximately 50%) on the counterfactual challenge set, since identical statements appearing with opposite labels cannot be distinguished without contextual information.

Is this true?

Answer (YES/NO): NO